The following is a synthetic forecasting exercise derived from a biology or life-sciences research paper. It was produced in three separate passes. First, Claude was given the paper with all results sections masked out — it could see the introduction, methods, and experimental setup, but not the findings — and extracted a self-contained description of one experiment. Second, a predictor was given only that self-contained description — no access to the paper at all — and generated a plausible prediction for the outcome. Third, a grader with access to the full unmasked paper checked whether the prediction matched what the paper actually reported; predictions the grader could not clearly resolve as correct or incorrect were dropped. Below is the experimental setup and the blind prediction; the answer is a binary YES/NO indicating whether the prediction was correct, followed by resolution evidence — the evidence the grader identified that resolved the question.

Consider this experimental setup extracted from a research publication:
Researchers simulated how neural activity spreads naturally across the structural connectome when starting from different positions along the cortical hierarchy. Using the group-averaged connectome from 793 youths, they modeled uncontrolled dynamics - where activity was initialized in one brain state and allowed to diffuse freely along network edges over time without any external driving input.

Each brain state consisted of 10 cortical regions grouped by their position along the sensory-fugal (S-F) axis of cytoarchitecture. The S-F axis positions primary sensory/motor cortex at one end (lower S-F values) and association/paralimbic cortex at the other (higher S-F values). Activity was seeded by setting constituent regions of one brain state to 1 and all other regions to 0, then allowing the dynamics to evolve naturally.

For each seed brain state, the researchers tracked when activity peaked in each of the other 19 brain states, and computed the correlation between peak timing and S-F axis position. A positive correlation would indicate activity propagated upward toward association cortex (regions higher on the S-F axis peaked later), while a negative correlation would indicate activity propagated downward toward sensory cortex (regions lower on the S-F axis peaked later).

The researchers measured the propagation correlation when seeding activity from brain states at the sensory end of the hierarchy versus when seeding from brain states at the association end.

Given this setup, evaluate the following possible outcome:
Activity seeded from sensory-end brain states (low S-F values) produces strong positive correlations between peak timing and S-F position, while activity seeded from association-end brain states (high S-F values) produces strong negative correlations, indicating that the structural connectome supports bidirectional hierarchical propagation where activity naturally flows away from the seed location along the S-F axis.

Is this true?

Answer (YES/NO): YES